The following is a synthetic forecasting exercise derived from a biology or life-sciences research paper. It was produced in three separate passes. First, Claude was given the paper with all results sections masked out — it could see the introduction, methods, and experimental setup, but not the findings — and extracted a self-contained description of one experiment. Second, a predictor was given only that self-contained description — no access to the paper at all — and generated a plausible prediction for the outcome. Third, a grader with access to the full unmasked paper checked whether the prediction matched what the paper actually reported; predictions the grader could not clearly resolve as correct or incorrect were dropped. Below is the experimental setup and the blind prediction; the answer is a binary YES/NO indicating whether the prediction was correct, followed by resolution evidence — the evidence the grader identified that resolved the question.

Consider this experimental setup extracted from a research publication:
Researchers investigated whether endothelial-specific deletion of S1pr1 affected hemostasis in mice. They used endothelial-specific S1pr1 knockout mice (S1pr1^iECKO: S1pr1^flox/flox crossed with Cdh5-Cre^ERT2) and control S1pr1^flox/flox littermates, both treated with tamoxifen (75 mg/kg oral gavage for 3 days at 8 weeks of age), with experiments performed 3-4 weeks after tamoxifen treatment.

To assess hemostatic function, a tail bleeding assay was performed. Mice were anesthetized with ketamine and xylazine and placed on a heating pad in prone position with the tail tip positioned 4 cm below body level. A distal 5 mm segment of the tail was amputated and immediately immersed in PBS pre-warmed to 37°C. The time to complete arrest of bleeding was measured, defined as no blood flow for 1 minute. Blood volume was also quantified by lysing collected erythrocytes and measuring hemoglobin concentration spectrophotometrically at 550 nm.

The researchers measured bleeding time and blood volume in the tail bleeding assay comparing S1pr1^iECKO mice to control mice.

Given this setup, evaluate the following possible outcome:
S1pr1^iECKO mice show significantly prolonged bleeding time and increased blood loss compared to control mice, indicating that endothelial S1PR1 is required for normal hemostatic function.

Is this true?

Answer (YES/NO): NO